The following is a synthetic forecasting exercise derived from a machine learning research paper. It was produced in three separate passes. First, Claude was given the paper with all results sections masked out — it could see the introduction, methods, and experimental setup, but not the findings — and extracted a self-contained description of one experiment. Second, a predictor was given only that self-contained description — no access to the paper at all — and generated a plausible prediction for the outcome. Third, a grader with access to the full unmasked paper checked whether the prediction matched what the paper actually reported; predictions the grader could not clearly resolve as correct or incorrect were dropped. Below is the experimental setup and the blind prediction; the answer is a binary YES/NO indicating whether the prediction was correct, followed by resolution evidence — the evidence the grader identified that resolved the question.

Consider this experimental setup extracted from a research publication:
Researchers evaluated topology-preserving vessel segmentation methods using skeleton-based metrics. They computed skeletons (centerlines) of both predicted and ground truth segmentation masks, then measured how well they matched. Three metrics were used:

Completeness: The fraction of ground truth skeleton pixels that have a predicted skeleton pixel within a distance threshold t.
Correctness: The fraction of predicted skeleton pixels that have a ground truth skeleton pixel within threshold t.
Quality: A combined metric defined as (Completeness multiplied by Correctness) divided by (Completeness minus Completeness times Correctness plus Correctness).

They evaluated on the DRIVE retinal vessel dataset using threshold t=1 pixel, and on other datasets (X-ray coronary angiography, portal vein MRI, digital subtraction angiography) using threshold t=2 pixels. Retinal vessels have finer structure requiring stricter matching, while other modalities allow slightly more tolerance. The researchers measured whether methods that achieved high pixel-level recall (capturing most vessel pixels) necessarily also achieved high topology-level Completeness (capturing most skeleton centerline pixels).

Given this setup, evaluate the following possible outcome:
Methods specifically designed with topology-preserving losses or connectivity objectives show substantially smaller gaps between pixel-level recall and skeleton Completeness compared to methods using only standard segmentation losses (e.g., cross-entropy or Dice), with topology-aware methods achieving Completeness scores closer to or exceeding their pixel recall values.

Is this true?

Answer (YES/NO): NO